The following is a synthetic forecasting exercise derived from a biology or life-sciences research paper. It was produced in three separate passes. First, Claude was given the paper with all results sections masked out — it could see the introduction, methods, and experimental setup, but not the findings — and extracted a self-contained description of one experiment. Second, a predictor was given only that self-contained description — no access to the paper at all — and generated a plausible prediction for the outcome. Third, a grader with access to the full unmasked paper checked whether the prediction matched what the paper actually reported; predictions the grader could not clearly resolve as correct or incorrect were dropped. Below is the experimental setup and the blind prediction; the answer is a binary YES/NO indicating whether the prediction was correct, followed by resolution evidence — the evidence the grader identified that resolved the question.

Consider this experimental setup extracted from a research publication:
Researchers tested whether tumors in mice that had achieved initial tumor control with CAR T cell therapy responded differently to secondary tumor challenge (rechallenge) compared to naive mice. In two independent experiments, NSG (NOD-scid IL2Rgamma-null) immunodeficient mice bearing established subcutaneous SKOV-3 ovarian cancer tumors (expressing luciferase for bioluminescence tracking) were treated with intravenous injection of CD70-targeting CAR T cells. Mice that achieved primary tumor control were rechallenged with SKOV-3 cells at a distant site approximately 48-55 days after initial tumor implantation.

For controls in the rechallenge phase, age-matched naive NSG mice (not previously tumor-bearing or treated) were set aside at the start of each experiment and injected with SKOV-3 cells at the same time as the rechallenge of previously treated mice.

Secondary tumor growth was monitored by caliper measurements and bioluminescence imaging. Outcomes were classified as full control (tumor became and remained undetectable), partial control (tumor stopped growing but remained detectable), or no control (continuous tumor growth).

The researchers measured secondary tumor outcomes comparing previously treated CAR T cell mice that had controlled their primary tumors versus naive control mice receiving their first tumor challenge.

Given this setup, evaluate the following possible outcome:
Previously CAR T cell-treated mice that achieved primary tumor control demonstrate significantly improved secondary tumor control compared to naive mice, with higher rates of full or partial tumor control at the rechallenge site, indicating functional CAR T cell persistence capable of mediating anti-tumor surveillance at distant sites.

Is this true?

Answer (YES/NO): YES